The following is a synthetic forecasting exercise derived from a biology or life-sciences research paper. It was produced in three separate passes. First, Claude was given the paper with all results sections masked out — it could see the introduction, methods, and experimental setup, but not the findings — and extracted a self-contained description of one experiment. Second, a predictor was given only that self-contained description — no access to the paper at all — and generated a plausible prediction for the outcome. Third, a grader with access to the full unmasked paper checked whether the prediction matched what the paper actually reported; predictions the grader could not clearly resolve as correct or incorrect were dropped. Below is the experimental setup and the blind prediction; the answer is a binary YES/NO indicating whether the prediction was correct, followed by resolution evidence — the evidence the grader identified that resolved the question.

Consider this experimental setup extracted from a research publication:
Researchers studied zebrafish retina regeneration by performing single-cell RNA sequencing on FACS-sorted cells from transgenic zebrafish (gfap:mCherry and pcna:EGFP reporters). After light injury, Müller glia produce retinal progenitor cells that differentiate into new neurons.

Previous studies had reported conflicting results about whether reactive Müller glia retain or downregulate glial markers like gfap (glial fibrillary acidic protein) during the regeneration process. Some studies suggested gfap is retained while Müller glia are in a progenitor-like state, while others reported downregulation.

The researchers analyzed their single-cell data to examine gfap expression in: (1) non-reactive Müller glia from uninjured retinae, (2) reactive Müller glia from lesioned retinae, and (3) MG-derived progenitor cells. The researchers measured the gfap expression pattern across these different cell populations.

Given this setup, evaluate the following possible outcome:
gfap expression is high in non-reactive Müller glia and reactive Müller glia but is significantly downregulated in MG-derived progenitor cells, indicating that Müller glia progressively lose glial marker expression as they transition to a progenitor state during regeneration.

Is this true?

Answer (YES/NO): NO